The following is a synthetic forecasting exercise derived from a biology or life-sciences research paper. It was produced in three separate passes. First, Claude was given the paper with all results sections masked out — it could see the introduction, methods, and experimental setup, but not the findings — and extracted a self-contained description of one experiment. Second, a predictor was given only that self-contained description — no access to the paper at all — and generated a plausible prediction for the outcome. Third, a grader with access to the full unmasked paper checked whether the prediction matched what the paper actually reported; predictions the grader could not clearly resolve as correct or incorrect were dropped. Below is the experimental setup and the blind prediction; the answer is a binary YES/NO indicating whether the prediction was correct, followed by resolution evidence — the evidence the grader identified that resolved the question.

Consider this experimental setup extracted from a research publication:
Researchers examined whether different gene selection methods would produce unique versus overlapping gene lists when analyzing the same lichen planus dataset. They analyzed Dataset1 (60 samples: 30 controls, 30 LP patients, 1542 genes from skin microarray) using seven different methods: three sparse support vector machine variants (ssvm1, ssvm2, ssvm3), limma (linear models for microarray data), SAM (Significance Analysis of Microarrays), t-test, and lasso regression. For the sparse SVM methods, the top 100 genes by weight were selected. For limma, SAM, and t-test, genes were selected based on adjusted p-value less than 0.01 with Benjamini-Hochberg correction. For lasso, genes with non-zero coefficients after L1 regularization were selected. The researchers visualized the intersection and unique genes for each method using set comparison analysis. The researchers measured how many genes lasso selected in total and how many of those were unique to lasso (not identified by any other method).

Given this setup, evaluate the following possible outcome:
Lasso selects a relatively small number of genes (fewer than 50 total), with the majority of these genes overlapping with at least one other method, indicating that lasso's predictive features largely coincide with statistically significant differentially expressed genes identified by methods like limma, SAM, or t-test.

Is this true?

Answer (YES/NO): NO